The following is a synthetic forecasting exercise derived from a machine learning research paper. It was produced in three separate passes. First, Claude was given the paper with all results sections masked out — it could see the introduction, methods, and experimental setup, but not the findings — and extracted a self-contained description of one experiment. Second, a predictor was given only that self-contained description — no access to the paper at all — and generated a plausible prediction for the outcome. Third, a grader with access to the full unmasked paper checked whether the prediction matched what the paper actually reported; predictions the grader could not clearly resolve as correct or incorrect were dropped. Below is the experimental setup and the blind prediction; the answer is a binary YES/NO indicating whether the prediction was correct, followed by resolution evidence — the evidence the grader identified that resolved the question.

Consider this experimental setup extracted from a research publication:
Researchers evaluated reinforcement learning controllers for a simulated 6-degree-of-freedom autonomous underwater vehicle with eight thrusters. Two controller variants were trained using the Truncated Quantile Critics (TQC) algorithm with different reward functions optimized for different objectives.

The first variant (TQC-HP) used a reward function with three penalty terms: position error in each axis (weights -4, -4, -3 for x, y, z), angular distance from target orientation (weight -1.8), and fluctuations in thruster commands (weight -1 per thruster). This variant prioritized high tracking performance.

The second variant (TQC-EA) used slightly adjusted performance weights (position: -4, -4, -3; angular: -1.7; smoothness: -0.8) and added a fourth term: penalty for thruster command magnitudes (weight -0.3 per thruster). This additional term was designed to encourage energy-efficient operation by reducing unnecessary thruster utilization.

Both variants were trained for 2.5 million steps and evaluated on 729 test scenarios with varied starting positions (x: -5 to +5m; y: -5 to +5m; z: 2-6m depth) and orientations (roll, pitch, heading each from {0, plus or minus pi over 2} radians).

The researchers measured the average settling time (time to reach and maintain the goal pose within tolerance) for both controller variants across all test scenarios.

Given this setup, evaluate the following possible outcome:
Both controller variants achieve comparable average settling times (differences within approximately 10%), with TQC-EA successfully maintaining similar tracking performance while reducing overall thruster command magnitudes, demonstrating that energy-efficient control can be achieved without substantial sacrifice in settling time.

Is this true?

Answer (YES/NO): NO